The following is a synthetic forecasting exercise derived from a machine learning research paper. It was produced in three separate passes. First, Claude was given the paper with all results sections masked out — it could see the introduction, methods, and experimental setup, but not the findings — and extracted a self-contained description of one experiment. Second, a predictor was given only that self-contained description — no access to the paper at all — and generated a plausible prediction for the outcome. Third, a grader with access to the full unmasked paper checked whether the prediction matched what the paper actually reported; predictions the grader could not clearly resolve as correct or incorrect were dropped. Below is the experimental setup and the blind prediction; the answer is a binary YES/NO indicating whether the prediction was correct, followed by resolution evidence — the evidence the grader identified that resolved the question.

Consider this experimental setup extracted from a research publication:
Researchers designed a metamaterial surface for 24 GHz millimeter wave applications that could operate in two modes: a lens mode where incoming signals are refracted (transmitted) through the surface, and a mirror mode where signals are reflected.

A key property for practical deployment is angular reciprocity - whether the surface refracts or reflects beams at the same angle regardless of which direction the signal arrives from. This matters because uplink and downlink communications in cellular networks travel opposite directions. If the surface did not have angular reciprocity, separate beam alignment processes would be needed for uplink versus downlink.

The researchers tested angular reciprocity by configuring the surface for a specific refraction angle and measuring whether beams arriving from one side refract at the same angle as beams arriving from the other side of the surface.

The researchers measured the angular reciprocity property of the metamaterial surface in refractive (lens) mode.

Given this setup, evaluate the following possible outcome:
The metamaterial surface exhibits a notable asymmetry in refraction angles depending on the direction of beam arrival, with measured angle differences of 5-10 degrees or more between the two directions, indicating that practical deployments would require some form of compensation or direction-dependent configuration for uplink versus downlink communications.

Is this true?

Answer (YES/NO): NO